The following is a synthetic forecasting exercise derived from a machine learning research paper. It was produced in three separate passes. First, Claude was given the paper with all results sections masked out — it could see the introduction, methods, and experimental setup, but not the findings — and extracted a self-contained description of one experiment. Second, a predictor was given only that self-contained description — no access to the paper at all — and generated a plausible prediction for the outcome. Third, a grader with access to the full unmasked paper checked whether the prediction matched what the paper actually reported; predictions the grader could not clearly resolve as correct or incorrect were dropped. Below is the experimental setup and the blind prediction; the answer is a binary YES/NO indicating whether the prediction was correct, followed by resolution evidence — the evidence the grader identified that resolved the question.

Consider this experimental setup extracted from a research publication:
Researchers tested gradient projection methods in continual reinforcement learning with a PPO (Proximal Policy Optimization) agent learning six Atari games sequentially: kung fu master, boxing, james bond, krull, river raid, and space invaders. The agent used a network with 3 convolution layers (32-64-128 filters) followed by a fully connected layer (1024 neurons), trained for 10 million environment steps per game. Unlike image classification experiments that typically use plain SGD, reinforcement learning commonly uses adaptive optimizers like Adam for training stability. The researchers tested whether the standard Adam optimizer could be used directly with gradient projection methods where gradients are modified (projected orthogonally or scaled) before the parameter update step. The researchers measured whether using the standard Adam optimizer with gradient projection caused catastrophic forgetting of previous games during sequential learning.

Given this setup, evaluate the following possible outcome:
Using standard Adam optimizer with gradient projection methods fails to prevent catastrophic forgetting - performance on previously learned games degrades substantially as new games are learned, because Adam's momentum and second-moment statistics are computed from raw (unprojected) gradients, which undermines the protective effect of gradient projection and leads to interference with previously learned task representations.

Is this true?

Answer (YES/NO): YES